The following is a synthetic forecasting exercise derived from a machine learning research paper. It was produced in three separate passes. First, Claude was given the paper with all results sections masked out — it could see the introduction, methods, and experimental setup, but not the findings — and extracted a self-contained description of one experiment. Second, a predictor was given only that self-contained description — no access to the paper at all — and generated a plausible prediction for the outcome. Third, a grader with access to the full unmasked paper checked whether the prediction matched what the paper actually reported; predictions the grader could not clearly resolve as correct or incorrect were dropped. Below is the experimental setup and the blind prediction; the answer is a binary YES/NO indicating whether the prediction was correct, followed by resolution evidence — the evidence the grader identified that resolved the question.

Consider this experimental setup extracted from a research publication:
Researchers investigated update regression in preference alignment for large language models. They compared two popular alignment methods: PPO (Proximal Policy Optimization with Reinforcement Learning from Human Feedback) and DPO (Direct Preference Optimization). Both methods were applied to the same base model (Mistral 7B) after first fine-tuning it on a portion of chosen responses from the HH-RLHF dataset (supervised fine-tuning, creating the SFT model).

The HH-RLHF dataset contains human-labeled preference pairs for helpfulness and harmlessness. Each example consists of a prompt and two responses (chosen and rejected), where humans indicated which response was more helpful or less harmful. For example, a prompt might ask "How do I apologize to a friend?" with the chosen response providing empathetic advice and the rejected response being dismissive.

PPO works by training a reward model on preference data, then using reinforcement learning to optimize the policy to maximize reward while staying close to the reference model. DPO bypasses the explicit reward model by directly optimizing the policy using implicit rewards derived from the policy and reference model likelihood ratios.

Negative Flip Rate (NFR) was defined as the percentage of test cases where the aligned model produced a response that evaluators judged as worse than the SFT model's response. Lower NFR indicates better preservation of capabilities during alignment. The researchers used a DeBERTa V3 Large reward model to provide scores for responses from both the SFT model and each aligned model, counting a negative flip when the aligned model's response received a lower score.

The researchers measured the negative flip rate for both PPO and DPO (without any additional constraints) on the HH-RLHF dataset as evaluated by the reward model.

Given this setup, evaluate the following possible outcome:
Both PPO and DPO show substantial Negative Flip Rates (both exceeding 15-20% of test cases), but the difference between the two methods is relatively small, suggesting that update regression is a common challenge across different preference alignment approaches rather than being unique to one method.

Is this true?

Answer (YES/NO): NO